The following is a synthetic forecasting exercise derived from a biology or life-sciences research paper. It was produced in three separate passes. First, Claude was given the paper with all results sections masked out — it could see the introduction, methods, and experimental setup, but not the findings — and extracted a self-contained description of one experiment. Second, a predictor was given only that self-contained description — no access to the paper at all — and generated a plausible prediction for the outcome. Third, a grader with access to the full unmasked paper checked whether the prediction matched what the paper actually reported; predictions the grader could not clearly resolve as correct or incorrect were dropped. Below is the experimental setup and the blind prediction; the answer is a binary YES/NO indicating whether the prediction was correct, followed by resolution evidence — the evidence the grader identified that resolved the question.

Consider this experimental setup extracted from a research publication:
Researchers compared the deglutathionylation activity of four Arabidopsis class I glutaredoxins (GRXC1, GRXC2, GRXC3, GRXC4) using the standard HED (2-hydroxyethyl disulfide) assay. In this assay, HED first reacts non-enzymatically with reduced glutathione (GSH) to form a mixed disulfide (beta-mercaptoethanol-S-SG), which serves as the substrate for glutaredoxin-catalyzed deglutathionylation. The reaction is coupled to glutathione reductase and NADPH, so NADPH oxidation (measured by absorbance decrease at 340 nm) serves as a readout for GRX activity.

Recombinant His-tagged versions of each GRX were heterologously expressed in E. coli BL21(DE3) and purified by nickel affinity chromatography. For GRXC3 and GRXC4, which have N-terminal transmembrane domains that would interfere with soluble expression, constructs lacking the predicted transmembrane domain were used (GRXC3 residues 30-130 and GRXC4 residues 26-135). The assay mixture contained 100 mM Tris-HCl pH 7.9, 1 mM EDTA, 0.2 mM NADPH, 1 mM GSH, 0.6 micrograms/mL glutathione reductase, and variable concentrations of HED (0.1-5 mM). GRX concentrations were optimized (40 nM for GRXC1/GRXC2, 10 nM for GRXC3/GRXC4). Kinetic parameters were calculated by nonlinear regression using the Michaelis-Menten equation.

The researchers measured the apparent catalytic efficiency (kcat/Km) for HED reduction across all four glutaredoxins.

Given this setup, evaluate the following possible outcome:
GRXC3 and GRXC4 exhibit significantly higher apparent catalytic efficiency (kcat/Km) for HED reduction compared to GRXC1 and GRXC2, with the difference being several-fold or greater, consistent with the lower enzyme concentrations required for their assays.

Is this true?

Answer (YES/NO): NO